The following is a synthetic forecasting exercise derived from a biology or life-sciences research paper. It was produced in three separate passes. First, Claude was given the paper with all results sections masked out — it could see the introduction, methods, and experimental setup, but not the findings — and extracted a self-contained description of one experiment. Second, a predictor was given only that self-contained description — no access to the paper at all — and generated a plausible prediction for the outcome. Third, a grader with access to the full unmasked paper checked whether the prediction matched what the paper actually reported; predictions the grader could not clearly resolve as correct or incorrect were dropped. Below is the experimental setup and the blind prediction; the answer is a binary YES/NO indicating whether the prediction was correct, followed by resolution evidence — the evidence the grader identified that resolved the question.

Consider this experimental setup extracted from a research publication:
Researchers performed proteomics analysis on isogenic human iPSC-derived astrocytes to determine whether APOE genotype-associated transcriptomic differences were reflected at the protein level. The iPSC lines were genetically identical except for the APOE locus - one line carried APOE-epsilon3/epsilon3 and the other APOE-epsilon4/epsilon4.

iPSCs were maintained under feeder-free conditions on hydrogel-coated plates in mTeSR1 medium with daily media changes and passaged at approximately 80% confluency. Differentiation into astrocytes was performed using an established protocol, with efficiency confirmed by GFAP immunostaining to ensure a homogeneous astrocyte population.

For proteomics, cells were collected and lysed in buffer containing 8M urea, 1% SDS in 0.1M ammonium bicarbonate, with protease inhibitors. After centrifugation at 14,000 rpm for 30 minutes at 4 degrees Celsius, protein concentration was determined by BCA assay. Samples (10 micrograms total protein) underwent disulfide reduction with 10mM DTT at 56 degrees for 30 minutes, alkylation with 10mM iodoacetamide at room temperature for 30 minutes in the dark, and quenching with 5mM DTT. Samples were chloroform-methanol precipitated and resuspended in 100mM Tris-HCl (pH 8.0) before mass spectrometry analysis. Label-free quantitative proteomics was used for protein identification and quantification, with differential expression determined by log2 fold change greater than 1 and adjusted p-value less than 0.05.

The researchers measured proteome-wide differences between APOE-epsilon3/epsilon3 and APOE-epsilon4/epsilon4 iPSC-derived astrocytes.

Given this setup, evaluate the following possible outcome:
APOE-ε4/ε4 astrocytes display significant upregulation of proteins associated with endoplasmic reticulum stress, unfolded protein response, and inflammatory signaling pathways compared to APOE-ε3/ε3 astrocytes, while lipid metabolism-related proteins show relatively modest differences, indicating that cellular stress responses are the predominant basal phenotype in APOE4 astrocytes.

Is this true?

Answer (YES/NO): NO